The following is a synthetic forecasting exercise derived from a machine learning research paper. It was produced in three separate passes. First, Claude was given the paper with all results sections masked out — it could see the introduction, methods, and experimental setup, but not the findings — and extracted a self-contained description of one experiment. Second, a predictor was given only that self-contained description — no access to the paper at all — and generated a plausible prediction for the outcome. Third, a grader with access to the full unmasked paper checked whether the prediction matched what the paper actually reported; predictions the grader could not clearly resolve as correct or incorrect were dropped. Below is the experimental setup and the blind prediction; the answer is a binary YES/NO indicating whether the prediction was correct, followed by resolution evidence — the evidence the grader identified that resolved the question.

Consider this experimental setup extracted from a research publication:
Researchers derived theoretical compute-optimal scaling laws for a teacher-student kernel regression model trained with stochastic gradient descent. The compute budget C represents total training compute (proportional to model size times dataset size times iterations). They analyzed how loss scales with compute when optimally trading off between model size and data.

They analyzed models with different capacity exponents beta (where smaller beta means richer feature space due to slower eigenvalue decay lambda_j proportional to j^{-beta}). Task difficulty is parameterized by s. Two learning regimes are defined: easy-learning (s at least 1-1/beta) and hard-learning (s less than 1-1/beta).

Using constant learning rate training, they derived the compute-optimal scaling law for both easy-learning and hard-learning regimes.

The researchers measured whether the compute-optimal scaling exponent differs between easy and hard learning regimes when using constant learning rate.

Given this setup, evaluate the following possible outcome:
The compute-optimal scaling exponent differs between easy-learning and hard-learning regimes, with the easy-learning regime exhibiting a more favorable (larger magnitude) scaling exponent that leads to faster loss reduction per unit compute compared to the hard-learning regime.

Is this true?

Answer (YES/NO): NO